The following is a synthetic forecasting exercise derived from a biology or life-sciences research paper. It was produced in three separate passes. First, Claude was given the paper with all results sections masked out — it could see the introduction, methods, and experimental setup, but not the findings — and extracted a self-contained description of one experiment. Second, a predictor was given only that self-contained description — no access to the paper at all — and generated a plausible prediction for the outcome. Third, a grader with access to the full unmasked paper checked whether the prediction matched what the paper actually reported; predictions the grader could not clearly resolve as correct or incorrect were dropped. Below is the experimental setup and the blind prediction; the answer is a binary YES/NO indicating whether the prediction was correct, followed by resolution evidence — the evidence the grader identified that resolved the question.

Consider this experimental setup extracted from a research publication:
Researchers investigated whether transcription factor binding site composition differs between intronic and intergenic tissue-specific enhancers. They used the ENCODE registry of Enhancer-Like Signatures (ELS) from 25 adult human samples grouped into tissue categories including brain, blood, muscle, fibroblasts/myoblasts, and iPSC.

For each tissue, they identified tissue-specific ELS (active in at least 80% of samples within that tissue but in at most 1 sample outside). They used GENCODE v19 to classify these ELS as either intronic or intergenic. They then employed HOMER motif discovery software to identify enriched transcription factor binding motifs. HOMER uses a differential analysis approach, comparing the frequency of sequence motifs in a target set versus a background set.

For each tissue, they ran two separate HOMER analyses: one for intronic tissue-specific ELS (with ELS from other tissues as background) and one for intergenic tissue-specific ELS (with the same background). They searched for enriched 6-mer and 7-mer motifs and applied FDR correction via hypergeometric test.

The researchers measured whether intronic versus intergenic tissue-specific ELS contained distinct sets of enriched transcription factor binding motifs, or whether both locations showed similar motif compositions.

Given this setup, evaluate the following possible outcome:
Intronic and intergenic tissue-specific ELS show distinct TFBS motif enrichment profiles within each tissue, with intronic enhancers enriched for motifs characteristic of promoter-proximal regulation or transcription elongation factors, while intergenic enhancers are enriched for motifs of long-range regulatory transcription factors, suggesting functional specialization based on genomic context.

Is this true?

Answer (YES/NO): NO